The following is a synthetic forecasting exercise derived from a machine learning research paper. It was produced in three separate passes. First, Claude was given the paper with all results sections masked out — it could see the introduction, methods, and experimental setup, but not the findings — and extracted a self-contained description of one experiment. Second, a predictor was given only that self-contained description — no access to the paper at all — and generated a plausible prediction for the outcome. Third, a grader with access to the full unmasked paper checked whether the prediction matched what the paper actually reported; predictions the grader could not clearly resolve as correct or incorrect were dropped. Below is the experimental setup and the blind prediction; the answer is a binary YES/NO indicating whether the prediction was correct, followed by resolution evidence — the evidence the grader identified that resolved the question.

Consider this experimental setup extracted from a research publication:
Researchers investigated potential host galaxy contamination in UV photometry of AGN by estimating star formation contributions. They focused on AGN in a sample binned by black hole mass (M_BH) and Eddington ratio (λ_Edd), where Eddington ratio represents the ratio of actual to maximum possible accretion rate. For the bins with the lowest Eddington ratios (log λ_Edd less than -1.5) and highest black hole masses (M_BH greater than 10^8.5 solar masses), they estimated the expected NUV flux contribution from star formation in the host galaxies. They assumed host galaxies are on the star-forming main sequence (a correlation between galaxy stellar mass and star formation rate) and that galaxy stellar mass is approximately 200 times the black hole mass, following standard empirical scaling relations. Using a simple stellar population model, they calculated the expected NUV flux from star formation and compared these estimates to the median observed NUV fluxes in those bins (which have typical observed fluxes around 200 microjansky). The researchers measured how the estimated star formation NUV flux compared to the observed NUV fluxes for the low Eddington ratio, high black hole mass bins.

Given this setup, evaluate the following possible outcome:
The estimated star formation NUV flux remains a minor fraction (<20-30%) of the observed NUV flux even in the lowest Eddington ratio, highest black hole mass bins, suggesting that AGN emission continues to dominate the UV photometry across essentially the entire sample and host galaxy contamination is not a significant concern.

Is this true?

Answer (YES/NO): NO